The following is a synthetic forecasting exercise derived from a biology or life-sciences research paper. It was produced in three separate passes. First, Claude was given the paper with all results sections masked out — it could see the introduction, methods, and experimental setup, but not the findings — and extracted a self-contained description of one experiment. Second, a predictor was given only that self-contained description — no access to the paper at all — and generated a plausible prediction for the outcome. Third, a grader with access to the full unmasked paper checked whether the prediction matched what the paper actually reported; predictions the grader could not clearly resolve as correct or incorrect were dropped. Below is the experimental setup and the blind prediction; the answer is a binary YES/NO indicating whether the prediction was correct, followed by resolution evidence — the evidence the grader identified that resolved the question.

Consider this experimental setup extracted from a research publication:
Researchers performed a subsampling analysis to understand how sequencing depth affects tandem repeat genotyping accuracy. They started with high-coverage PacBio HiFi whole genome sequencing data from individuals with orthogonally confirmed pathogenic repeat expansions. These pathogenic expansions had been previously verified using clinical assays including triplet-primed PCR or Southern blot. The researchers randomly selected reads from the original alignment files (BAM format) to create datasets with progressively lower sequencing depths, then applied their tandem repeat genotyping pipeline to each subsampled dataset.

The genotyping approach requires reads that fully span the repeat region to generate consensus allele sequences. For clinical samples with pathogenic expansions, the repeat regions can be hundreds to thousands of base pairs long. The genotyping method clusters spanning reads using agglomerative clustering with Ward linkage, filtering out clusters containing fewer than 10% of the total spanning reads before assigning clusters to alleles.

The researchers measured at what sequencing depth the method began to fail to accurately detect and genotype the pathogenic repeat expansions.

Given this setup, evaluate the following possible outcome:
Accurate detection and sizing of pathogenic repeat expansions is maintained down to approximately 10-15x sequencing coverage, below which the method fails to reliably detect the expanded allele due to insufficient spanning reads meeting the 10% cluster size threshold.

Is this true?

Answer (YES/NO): NO